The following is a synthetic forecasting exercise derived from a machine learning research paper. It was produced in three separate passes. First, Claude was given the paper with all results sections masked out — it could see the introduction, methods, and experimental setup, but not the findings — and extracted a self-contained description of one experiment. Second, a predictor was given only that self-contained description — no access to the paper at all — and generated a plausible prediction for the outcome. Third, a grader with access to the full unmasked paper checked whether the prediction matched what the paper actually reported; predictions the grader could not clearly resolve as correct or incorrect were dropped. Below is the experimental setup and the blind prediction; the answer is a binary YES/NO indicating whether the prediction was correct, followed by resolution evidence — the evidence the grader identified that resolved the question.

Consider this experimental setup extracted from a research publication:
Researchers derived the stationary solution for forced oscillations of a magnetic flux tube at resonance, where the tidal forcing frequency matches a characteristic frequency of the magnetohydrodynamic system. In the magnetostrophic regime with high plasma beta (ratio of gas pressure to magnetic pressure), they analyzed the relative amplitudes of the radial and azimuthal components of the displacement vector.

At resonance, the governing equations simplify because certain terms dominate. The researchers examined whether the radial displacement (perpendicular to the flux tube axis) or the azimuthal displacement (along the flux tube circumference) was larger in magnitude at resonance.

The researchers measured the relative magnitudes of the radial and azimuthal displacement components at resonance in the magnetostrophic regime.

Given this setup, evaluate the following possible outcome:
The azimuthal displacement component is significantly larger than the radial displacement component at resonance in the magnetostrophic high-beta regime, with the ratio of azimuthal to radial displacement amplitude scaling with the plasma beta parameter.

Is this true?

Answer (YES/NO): NO